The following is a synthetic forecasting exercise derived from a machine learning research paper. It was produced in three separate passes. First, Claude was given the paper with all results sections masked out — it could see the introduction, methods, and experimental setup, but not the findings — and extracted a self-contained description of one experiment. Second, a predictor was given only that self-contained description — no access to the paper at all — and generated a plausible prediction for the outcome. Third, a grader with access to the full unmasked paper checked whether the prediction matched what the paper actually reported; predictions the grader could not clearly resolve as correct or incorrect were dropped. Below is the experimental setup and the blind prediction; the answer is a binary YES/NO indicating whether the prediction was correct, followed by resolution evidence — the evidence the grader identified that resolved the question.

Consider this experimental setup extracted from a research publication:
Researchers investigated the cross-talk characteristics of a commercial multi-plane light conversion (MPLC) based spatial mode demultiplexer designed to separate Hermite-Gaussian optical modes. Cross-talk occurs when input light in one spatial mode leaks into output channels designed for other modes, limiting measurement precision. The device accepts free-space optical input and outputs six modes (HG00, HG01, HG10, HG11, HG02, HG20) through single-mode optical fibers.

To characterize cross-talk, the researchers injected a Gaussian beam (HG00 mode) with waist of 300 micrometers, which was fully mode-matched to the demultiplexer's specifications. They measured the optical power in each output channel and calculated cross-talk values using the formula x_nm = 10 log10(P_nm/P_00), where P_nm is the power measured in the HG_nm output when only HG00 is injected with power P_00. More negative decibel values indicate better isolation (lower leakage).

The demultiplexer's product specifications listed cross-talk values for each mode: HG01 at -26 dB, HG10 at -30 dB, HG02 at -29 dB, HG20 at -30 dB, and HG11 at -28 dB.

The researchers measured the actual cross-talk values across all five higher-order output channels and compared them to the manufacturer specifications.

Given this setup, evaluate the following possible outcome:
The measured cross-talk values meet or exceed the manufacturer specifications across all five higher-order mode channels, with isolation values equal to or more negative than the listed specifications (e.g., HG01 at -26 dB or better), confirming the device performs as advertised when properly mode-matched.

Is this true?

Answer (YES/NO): NO